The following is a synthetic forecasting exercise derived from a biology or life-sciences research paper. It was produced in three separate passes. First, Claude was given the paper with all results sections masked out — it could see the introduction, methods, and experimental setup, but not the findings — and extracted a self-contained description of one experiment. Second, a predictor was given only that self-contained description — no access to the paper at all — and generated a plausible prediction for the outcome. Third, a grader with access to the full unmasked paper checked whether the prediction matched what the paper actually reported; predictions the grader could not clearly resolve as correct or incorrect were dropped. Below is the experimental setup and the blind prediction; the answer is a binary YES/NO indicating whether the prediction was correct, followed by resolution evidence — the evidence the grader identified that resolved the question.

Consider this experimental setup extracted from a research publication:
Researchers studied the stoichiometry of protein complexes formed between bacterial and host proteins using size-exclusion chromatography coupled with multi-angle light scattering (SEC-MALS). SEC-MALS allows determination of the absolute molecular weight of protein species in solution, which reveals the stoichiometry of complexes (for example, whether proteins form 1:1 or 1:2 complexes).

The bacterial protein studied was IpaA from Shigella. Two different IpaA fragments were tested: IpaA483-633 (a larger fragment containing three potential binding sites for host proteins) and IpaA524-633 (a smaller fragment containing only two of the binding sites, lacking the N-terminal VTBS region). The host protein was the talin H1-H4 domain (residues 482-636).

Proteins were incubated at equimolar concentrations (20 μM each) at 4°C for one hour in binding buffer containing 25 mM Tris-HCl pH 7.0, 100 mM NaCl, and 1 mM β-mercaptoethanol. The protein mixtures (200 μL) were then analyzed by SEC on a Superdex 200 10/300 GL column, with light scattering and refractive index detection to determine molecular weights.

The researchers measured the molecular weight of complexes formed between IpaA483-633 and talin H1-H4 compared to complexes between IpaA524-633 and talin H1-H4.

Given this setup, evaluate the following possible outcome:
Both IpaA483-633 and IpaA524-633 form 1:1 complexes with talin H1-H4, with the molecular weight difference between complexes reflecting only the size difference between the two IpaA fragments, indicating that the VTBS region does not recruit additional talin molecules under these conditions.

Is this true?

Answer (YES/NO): NO